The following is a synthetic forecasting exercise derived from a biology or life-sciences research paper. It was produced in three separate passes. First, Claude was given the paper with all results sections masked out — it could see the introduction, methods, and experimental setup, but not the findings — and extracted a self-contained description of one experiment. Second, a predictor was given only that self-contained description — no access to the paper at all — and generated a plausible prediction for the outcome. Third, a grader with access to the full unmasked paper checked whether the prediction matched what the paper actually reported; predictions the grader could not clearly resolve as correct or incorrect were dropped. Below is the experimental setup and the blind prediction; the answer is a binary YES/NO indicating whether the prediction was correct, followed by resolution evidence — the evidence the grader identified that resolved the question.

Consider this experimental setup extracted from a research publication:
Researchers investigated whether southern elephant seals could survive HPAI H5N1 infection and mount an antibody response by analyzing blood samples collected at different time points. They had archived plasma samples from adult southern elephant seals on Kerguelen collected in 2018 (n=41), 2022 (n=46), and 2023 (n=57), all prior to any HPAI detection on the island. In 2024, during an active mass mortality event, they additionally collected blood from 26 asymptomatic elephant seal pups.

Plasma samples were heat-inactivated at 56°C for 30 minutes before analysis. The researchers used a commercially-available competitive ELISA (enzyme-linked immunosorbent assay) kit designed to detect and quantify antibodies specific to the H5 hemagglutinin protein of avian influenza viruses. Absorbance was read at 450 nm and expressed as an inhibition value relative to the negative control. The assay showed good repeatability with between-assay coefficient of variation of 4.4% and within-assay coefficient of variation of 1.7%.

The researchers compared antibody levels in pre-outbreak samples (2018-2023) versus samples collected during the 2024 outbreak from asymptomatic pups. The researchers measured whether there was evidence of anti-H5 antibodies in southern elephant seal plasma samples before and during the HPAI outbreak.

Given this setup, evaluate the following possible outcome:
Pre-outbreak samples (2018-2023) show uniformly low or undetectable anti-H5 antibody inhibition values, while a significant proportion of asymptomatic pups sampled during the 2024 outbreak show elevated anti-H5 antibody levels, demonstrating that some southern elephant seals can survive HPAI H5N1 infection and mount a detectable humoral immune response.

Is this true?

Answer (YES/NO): NO